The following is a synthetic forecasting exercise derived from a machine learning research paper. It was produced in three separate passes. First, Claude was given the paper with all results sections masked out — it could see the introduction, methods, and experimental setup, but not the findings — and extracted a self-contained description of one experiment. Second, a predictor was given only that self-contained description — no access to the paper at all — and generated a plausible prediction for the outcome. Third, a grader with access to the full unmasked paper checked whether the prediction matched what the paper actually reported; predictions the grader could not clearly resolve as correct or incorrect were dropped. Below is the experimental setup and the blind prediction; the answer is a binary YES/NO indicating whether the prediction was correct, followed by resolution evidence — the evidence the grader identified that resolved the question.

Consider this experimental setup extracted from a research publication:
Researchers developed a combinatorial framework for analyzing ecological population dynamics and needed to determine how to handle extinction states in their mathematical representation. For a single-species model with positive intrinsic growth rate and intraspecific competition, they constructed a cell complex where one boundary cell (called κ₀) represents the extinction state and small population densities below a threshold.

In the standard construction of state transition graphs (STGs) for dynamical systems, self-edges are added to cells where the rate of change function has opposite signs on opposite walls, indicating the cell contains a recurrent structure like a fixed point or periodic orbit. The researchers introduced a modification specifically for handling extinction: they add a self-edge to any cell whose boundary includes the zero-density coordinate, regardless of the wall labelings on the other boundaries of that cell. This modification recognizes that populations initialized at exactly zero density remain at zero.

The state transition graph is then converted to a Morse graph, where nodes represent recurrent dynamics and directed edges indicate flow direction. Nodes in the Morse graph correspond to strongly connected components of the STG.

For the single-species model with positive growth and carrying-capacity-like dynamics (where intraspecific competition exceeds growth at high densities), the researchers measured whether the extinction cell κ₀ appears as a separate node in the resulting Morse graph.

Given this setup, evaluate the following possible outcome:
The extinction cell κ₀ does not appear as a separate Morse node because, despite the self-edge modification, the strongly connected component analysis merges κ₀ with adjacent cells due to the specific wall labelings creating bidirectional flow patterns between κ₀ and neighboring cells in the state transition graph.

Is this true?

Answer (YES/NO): NO